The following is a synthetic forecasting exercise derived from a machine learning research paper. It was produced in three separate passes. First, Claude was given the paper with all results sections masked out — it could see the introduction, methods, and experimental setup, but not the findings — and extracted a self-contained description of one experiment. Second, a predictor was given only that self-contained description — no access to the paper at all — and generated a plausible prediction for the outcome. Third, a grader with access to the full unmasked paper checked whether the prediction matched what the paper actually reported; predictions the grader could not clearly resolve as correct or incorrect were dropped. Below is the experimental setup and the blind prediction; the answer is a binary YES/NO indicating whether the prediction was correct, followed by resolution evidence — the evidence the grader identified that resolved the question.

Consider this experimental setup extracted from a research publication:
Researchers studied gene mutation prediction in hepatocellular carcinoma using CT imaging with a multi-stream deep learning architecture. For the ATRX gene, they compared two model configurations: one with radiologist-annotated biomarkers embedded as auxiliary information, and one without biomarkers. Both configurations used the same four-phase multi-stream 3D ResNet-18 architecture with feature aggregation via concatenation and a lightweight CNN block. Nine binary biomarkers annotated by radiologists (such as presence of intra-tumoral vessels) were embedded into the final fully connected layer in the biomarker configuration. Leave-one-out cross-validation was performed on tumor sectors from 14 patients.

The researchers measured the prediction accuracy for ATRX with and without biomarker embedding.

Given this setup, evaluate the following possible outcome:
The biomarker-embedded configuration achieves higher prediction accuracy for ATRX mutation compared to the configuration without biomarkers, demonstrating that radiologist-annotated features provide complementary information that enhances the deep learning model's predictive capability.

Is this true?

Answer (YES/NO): YES